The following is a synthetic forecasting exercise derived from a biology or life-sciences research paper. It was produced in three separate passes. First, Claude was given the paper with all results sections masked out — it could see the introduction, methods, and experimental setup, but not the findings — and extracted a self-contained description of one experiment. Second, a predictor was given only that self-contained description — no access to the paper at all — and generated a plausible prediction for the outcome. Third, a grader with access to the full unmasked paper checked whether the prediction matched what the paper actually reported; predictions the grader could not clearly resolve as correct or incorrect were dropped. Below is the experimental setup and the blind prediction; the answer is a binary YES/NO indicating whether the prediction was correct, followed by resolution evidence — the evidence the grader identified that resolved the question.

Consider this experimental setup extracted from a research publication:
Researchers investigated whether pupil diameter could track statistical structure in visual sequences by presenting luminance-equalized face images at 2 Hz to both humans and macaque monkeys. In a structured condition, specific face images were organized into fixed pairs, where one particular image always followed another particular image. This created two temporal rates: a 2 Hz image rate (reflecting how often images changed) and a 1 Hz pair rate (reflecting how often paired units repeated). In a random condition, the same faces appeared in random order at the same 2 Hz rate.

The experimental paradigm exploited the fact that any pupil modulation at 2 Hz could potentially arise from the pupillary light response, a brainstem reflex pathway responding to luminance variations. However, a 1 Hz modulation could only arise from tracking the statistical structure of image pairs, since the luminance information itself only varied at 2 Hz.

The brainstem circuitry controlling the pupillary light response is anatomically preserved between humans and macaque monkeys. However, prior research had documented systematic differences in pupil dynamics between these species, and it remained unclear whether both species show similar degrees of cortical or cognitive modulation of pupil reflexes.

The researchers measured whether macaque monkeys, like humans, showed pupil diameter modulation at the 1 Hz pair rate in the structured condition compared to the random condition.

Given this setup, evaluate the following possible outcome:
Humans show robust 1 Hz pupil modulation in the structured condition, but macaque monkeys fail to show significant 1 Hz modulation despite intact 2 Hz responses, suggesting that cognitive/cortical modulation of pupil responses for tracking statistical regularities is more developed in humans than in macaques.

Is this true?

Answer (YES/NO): NO